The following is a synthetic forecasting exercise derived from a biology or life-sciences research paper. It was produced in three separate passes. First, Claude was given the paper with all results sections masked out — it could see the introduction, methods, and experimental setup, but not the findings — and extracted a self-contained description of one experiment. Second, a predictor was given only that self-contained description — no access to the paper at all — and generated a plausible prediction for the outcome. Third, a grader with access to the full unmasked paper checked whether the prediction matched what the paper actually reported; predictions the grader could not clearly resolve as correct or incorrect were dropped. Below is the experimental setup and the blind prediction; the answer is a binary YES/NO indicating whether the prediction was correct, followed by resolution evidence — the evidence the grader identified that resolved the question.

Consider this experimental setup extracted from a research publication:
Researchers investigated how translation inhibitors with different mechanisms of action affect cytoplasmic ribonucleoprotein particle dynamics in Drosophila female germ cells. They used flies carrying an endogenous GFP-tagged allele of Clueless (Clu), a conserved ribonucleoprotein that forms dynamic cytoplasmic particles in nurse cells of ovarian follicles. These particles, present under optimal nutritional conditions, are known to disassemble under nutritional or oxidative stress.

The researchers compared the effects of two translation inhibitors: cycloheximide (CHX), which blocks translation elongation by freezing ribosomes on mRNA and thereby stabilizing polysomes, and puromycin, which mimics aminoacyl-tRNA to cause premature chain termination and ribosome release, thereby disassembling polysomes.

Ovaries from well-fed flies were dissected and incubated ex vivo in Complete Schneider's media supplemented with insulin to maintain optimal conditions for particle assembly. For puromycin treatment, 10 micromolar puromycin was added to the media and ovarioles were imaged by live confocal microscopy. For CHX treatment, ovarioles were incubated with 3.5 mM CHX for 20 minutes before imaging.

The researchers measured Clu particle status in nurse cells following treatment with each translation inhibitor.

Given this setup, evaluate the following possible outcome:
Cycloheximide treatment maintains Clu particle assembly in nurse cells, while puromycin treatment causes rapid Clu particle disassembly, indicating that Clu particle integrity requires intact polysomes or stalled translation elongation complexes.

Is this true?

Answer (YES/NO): YES